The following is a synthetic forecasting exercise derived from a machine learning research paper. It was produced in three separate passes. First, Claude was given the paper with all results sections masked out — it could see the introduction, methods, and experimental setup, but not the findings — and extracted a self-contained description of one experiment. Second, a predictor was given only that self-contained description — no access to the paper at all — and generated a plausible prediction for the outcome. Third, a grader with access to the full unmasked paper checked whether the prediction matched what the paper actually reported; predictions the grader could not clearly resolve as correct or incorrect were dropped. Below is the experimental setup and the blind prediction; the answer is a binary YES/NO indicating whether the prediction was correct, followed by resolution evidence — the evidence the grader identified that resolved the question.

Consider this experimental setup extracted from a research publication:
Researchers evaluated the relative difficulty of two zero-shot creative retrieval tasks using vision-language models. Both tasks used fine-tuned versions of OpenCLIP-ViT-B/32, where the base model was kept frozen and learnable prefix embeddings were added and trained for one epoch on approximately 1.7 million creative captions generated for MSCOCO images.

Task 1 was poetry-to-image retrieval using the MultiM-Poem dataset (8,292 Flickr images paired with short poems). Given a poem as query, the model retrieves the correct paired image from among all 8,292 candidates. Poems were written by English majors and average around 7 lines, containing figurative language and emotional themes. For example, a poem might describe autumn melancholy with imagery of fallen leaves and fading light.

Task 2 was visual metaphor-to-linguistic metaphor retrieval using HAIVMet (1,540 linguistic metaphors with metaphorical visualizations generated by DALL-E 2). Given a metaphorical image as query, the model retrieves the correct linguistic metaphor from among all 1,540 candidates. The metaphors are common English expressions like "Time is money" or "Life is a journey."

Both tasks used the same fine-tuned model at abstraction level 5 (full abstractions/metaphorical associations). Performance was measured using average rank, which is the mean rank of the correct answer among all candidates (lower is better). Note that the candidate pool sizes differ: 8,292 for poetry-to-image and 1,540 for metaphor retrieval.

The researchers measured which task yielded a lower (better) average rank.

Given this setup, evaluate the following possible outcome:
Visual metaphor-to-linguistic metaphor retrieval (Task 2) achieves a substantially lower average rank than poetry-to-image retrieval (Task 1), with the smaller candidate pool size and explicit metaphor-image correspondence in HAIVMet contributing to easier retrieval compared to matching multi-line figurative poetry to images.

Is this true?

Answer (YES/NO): NO